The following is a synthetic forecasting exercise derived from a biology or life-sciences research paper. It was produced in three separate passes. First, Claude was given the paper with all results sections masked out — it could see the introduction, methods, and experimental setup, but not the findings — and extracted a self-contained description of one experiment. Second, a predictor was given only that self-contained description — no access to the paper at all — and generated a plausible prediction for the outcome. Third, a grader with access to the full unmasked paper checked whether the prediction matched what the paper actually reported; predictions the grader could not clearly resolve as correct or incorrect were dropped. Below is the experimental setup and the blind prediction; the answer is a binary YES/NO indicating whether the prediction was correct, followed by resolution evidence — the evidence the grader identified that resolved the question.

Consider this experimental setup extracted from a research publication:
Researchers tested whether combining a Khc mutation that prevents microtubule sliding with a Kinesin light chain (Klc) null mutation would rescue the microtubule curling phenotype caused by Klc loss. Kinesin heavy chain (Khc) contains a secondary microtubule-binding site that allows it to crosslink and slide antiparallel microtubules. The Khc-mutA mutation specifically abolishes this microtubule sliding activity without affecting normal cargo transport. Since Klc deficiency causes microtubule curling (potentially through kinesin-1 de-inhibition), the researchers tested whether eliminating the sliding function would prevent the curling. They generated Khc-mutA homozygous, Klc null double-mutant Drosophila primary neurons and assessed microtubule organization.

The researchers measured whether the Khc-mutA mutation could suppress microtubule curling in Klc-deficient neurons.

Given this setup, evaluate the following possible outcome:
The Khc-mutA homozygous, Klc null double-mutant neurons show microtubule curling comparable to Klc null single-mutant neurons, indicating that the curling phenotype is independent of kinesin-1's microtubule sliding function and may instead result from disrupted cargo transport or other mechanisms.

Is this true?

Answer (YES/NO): YES